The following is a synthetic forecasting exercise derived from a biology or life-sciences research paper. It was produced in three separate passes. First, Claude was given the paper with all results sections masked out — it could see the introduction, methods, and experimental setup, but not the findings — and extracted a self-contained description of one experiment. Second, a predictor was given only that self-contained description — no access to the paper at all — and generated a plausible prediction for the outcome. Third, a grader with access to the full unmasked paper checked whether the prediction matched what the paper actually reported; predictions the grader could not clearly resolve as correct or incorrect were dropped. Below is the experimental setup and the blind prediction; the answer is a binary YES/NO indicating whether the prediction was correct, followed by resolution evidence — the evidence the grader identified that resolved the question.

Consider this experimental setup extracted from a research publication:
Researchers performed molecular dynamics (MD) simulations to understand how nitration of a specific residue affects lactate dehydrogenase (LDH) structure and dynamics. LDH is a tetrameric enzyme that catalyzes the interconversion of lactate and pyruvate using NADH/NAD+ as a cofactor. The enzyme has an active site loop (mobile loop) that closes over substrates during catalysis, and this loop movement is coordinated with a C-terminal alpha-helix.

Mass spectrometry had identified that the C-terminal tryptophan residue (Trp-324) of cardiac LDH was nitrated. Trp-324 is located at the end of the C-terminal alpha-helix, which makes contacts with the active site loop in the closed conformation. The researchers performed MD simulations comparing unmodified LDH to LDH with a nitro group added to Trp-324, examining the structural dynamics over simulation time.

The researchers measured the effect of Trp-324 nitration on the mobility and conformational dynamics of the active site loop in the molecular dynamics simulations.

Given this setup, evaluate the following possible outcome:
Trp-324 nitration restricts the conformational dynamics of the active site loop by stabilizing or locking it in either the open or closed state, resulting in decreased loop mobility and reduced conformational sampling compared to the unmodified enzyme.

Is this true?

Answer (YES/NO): NO